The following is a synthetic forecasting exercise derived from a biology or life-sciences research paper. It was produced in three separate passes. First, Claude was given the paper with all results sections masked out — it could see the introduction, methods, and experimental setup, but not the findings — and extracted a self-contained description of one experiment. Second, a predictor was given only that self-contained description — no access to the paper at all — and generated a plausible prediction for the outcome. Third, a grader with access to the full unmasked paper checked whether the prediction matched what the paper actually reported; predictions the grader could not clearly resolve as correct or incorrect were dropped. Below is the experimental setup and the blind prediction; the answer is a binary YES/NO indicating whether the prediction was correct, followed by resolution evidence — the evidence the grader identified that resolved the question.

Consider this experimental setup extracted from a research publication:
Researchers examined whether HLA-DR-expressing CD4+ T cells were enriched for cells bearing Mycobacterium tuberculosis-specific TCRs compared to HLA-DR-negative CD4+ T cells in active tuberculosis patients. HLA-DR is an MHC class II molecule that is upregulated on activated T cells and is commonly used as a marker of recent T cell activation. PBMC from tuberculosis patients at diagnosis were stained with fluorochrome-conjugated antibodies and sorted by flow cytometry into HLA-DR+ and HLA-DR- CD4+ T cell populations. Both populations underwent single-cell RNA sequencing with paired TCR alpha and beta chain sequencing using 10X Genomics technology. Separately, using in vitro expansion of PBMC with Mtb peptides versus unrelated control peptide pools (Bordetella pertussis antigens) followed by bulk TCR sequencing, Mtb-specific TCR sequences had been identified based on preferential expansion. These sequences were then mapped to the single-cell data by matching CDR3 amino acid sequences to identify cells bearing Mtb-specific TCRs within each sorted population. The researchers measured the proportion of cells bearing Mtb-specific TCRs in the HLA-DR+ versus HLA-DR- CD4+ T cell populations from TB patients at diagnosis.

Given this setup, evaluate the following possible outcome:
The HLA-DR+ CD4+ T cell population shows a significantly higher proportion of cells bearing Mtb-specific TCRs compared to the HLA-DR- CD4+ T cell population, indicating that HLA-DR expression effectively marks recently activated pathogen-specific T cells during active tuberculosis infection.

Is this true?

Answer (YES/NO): NO